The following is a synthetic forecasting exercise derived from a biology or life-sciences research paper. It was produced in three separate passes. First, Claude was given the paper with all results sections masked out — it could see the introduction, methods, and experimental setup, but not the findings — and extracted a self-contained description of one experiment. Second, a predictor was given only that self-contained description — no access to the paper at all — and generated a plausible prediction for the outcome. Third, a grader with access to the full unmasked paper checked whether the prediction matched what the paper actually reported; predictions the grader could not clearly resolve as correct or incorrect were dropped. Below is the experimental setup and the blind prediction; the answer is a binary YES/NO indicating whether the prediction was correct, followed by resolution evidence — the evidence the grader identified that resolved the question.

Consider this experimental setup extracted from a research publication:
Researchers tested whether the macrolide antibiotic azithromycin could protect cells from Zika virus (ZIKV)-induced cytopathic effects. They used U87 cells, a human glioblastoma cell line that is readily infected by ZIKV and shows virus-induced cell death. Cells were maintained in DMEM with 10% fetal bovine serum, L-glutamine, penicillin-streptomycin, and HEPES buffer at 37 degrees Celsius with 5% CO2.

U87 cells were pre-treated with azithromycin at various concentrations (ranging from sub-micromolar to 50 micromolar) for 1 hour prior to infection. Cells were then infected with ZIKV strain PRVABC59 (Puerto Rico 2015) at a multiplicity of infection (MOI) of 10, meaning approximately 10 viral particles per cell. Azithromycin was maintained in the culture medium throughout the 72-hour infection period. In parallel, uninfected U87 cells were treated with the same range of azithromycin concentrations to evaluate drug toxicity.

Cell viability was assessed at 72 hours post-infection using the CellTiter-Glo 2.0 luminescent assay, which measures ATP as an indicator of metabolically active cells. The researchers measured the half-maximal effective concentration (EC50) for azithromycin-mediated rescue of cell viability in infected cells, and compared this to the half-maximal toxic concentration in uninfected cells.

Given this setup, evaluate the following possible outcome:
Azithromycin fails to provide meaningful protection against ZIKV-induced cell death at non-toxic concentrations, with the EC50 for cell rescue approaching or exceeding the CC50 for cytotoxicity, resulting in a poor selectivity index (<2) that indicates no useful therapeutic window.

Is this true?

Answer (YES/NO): NO